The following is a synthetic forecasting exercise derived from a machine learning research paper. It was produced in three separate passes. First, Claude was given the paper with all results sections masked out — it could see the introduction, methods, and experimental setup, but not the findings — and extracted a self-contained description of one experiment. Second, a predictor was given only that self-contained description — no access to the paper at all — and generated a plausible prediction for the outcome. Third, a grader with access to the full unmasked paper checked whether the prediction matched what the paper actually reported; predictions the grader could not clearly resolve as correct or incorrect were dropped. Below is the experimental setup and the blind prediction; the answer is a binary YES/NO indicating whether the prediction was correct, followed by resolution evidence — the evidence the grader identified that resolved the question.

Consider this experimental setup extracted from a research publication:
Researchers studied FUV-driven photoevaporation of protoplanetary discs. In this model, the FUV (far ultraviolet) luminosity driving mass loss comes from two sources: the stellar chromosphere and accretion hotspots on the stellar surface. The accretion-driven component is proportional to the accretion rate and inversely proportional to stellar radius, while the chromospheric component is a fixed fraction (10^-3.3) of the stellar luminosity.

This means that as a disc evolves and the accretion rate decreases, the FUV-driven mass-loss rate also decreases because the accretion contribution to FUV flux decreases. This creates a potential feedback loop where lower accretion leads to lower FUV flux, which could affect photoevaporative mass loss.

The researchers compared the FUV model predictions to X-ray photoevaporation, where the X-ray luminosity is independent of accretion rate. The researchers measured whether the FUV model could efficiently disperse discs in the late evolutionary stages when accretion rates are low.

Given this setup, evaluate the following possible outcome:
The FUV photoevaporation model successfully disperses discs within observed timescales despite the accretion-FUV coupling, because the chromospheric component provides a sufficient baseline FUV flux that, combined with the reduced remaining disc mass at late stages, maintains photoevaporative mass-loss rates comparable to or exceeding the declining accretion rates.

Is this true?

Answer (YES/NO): NO